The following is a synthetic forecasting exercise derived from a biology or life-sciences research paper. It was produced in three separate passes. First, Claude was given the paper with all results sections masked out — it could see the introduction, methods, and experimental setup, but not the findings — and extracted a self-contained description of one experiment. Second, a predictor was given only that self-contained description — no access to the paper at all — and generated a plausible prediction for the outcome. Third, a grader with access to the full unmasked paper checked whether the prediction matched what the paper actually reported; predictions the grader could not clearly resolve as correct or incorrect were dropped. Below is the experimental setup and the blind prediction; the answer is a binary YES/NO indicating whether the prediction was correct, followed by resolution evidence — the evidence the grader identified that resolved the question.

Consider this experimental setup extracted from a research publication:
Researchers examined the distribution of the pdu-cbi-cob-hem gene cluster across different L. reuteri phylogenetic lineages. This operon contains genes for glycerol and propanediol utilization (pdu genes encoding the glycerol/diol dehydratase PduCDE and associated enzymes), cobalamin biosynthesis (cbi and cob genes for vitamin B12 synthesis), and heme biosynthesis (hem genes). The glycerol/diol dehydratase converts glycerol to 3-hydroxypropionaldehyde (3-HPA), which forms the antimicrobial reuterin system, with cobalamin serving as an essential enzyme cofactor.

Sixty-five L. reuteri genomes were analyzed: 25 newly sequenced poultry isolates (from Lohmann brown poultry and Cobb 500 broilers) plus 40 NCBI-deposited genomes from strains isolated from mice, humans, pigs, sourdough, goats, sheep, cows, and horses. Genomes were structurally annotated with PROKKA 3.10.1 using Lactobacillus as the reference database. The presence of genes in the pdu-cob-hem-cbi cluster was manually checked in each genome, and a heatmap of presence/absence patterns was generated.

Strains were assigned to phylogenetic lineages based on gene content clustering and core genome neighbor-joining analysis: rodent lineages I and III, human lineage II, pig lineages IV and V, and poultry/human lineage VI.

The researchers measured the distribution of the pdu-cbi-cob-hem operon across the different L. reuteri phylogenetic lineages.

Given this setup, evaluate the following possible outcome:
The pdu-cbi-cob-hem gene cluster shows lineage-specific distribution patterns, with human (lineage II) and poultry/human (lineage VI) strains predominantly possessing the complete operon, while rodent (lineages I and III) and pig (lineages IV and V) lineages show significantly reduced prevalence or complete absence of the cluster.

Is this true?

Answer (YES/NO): NO